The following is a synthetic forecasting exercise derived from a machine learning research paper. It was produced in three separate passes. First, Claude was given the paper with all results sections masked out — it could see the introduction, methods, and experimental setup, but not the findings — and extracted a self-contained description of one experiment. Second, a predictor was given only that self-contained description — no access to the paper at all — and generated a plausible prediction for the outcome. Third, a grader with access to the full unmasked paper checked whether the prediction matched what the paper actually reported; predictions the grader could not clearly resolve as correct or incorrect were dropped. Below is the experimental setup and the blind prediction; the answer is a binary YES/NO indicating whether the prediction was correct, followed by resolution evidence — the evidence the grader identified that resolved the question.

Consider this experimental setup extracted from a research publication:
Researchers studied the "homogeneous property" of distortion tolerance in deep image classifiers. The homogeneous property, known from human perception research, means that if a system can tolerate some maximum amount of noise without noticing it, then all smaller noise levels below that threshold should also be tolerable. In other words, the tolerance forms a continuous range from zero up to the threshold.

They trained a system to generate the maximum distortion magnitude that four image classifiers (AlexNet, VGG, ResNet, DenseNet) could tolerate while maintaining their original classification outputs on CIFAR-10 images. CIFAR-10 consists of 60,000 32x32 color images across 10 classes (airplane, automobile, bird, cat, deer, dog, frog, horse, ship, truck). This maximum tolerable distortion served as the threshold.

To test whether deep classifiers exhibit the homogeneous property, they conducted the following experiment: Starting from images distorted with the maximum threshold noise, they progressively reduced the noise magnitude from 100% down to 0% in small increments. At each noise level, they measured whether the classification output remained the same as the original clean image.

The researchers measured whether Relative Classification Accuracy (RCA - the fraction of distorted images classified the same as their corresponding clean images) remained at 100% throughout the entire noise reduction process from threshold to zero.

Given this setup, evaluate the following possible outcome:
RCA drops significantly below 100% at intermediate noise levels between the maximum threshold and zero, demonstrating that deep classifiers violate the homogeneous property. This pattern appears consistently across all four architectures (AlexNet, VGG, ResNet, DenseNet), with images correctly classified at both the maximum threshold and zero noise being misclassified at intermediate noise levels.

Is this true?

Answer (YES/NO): NO